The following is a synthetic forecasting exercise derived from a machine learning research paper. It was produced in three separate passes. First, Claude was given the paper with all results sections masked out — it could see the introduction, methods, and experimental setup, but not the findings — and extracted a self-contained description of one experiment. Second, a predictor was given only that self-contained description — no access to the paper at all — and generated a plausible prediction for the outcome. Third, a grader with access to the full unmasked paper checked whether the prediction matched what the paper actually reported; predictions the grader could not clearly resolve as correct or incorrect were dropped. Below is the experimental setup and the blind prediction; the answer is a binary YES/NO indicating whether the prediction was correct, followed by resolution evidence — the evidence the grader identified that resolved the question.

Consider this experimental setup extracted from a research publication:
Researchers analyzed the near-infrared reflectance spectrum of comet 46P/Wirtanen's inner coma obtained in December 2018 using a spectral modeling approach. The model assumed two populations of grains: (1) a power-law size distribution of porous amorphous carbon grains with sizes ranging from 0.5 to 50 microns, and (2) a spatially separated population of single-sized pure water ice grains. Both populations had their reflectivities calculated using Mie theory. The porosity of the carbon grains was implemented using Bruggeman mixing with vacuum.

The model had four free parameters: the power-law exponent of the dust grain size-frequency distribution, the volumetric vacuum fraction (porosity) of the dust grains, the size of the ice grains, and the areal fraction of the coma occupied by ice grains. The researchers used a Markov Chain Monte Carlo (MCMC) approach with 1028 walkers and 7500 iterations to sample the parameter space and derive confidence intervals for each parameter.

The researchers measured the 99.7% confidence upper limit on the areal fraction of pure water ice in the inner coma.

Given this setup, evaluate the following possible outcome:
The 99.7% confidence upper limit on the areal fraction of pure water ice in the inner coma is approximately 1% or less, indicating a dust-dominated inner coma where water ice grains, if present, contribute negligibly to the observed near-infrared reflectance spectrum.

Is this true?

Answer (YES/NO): YES